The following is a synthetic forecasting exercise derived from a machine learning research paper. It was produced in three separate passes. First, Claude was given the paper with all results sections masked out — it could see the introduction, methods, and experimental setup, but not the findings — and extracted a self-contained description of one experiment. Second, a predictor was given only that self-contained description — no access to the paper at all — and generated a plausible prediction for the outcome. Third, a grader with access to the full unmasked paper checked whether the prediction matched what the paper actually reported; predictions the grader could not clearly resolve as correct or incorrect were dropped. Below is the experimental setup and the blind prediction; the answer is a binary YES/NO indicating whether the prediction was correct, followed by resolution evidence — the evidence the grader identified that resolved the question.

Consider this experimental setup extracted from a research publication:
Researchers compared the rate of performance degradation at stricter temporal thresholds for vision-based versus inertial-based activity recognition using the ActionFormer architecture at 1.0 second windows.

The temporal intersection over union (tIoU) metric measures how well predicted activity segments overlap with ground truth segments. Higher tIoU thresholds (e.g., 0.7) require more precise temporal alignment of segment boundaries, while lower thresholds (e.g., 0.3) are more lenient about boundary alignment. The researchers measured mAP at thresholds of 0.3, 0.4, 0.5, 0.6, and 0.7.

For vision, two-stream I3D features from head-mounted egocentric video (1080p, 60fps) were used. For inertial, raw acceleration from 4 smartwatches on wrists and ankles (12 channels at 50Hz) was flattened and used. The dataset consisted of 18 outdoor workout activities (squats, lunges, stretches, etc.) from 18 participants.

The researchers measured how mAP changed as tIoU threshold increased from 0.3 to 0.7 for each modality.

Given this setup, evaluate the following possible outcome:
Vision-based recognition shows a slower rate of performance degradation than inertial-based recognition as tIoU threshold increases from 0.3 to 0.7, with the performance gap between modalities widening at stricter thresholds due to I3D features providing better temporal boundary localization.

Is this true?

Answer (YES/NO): YES